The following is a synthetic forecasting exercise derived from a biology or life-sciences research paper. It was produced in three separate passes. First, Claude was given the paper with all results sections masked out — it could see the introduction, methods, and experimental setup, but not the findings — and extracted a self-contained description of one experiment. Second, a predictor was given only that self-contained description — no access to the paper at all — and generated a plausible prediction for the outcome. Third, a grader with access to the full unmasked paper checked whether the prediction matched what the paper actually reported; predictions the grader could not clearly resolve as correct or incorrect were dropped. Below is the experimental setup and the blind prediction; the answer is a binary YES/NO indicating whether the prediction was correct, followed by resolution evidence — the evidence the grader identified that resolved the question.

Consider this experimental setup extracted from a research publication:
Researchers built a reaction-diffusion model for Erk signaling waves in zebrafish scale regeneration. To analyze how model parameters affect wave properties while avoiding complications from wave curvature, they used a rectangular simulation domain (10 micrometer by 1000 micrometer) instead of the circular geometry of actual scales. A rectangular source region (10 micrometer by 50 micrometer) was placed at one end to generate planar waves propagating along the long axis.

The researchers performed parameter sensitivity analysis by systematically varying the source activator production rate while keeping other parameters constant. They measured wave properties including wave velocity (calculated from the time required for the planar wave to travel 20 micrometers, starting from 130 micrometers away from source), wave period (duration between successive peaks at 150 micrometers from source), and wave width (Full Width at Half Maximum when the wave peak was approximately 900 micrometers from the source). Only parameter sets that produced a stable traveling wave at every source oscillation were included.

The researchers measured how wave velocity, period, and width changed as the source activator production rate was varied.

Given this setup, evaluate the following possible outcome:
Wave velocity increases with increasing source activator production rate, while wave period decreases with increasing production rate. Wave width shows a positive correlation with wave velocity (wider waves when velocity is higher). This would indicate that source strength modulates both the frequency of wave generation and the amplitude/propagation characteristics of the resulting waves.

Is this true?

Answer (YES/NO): NO